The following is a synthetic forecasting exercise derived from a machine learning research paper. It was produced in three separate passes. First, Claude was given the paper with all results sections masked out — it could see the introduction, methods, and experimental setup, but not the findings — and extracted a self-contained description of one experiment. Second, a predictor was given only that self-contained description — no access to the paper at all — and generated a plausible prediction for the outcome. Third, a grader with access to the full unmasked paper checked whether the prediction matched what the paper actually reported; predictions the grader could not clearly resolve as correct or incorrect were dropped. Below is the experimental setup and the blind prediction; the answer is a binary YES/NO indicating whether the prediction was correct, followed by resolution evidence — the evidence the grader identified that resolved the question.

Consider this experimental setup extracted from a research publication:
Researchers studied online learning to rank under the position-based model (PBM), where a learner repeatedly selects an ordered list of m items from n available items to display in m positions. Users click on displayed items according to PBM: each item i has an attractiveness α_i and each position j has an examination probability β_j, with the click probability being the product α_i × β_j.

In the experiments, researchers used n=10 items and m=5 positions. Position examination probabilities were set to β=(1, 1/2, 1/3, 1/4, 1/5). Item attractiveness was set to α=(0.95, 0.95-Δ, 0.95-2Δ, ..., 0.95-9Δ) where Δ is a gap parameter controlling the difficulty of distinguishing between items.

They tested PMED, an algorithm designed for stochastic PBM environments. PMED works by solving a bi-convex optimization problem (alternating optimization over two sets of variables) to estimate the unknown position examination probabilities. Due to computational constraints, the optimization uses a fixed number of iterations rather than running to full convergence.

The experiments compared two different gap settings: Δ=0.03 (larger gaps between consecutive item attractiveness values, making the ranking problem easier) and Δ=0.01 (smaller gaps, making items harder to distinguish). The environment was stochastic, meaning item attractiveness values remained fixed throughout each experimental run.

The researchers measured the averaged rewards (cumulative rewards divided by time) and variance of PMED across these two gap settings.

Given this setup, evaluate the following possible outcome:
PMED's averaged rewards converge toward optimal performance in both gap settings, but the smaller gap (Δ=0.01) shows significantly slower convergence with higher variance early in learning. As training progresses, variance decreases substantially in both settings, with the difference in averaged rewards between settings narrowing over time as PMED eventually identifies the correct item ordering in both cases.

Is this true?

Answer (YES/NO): NO